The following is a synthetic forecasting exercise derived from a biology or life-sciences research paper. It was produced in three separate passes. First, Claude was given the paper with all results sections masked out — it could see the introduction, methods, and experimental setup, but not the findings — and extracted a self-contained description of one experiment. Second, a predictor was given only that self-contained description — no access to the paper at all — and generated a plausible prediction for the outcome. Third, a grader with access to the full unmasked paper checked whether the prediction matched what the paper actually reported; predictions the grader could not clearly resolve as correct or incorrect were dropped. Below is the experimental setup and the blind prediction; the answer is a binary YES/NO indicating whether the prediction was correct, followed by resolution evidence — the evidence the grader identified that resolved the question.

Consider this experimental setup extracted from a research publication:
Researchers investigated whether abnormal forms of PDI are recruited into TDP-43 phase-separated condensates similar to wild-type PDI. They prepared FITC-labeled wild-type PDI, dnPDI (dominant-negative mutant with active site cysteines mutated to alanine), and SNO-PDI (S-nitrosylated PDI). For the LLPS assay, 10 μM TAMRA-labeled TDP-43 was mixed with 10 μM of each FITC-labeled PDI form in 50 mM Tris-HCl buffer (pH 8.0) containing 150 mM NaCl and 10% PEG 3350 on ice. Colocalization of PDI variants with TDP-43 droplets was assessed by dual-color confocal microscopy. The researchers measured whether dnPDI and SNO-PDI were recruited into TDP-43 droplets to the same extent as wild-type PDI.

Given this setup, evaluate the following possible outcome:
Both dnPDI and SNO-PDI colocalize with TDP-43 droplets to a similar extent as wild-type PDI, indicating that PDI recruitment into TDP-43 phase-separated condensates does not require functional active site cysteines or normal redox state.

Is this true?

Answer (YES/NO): YES